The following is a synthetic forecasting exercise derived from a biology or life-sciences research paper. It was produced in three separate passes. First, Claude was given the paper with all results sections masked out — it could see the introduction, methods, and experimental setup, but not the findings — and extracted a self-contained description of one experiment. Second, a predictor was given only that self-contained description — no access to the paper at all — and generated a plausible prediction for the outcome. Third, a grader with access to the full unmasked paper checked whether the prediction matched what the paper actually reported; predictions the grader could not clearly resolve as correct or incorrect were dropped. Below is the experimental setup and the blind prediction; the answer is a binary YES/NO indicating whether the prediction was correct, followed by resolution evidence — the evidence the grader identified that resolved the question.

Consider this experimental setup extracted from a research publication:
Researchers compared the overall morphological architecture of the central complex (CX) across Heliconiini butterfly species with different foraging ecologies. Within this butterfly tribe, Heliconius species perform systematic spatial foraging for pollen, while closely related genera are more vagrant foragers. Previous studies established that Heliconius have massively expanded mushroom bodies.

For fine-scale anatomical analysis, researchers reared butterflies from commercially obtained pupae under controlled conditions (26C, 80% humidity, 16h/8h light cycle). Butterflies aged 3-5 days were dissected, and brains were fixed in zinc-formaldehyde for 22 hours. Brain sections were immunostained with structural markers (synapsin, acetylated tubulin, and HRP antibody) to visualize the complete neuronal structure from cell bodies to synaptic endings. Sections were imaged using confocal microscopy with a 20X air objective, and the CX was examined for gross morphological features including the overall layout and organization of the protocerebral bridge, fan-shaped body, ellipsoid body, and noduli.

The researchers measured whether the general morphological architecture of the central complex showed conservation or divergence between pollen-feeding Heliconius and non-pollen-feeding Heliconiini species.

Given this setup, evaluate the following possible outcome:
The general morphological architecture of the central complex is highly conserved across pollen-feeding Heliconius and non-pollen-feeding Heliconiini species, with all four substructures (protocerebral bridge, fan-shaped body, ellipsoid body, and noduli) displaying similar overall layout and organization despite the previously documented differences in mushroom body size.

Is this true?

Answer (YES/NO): YES